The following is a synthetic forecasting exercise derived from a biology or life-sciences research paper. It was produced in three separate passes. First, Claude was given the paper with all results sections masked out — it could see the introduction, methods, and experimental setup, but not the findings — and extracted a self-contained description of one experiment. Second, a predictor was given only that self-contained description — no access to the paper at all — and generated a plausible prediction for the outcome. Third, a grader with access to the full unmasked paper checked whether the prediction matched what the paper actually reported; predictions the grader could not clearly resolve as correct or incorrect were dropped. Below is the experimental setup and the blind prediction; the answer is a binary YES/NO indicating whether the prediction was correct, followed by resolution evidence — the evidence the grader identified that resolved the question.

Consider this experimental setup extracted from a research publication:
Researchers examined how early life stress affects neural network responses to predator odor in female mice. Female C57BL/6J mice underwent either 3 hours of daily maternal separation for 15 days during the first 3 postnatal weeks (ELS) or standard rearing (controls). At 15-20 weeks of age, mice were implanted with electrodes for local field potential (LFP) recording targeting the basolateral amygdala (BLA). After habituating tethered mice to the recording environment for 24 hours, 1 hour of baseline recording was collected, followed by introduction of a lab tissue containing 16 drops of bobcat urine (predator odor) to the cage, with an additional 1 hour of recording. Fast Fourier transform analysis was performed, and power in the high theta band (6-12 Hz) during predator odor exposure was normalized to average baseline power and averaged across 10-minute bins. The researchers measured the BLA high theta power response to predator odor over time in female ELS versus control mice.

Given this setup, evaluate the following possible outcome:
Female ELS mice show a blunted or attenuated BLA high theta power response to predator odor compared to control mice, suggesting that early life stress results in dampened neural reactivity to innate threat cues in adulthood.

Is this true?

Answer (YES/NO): YES